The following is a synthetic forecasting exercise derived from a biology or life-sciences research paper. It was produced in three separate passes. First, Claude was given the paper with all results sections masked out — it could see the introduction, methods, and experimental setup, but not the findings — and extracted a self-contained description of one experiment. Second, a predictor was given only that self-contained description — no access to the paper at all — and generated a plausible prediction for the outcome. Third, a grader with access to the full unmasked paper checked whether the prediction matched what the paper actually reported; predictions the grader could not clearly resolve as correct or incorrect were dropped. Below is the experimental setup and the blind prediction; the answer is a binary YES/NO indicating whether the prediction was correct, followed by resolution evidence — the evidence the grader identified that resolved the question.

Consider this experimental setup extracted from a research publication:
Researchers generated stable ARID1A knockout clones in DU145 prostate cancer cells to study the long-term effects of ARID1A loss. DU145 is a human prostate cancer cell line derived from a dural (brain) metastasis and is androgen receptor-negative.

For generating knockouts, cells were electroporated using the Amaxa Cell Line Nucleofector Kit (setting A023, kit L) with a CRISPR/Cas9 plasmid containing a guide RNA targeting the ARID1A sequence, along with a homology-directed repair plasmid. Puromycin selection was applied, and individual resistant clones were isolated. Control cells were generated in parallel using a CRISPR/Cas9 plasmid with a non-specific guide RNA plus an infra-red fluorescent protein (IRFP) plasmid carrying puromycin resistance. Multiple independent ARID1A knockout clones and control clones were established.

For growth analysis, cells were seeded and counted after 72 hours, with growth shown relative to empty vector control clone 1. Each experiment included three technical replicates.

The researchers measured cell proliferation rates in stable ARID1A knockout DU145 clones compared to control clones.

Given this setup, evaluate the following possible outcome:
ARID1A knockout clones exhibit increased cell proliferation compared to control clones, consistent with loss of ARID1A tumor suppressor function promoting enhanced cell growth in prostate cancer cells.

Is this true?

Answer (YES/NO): YES